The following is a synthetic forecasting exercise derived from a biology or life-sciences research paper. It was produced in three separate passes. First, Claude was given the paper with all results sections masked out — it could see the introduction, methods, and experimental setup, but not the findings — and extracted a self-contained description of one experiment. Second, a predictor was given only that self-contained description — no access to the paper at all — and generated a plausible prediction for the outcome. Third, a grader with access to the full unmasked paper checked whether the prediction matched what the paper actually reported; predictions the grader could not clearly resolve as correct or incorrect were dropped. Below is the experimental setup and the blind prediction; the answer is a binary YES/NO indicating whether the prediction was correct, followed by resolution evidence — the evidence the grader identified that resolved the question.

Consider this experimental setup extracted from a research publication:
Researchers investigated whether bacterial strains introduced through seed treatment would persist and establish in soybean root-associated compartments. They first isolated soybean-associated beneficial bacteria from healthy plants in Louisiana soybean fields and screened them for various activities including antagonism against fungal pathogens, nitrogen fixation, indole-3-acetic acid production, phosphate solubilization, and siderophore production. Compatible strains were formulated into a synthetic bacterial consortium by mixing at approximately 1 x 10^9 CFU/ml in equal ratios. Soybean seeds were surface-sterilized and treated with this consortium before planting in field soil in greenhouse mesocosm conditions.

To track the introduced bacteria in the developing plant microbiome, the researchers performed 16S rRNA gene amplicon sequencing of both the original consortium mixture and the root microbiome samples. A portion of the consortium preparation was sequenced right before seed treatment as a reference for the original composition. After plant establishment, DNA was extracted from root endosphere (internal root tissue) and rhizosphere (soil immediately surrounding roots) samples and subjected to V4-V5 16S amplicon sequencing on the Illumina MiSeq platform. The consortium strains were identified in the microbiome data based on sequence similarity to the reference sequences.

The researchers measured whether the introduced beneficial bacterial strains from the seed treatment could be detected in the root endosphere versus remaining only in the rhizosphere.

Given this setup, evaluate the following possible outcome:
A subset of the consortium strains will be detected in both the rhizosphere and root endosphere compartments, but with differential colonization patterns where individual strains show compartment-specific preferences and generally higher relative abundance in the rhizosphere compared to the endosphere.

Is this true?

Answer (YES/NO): NO